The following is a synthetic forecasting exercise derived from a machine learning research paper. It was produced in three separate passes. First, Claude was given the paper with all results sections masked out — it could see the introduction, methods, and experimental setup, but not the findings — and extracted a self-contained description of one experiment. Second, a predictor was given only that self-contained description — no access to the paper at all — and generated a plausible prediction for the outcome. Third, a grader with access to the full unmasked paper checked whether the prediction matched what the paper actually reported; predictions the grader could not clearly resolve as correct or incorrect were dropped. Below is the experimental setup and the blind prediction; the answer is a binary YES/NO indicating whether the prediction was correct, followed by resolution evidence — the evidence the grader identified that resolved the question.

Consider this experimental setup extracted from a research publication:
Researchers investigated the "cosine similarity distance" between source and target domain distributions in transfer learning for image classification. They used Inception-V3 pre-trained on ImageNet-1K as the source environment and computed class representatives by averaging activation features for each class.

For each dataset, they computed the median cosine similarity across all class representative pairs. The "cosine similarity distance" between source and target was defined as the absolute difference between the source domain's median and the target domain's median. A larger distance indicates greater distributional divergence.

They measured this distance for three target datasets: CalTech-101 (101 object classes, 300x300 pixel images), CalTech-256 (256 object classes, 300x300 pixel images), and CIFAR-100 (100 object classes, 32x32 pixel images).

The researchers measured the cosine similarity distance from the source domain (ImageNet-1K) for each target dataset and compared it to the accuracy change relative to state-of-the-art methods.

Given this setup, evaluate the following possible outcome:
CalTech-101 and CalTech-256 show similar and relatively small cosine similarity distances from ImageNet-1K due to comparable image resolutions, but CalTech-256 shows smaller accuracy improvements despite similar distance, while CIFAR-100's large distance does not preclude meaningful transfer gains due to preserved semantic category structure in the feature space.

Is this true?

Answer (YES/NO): NO